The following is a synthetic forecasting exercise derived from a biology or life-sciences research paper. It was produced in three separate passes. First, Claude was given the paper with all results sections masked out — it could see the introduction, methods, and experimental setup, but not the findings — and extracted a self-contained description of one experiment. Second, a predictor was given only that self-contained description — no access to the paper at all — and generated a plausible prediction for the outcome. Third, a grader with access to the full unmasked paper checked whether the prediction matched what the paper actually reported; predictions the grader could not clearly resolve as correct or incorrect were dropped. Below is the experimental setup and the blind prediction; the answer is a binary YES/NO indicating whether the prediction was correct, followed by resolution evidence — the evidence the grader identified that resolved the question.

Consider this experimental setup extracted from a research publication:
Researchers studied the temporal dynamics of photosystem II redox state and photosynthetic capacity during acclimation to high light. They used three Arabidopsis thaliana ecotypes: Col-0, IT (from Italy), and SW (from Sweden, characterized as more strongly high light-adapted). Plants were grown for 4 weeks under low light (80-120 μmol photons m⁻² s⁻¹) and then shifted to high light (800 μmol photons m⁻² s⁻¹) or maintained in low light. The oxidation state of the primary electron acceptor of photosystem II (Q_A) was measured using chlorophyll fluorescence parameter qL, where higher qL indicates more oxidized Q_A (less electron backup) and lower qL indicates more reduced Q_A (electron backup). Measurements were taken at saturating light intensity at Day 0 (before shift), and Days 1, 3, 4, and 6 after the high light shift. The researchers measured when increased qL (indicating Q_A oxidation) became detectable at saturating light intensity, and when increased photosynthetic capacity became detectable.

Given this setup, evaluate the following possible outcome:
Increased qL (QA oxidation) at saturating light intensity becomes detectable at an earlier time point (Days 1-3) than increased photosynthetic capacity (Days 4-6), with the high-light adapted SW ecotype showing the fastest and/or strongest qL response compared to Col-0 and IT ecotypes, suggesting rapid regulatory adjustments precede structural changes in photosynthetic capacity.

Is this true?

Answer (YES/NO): NO